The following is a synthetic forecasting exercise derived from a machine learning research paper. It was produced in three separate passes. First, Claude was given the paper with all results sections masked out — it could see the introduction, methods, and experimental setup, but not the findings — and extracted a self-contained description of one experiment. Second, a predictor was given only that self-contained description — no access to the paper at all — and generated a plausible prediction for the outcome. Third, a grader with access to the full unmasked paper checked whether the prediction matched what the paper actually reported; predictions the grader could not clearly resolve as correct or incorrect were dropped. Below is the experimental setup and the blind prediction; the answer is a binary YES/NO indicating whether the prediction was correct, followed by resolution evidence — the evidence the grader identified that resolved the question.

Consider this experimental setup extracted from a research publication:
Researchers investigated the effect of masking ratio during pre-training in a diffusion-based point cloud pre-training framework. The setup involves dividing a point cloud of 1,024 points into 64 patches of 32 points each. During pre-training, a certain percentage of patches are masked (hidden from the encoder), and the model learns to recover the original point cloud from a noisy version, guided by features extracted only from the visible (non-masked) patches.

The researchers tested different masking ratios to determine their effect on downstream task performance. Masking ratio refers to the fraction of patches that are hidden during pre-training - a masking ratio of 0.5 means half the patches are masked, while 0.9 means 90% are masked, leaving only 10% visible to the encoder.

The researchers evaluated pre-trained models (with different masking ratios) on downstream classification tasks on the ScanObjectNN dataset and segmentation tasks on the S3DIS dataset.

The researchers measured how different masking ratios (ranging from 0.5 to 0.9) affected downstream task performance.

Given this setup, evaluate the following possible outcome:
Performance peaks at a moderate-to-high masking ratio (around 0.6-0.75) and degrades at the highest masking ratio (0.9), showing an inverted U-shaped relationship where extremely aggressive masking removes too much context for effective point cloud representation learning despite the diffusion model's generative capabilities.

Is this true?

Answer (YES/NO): NO